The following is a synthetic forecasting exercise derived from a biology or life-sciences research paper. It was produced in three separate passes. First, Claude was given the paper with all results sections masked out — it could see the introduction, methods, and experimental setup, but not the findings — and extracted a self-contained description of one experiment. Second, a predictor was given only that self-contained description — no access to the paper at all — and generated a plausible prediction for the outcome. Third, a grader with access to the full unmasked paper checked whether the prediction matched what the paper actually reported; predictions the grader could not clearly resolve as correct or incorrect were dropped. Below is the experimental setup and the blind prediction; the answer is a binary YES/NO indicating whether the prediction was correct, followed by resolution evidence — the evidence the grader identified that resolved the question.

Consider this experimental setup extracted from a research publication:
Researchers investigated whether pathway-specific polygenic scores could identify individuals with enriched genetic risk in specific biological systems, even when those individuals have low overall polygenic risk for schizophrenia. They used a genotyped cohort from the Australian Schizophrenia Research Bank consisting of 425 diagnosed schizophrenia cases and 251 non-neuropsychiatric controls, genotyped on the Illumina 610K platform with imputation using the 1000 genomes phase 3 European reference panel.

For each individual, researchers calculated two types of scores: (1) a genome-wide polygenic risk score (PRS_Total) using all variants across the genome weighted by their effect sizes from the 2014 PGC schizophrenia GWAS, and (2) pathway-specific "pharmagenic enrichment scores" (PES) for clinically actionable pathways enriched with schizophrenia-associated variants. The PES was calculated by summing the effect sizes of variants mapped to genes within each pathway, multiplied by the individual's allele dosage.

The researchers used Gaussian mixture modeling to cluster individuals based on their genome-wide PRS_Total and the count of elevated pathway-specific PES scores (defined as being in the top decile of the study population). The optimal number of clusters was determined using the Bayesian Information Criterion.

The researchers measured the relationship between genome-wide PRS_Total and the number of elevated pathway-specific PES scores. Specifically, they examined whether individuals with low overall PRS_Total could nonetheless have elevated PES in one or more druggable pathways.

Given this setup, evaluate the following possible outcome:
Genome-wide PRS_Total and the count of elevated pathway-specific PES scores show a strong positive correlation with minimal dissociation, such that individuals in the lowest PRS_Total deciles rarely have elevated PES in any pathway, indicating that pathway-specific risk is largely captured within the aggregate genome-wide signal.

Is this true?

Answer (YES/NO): NO